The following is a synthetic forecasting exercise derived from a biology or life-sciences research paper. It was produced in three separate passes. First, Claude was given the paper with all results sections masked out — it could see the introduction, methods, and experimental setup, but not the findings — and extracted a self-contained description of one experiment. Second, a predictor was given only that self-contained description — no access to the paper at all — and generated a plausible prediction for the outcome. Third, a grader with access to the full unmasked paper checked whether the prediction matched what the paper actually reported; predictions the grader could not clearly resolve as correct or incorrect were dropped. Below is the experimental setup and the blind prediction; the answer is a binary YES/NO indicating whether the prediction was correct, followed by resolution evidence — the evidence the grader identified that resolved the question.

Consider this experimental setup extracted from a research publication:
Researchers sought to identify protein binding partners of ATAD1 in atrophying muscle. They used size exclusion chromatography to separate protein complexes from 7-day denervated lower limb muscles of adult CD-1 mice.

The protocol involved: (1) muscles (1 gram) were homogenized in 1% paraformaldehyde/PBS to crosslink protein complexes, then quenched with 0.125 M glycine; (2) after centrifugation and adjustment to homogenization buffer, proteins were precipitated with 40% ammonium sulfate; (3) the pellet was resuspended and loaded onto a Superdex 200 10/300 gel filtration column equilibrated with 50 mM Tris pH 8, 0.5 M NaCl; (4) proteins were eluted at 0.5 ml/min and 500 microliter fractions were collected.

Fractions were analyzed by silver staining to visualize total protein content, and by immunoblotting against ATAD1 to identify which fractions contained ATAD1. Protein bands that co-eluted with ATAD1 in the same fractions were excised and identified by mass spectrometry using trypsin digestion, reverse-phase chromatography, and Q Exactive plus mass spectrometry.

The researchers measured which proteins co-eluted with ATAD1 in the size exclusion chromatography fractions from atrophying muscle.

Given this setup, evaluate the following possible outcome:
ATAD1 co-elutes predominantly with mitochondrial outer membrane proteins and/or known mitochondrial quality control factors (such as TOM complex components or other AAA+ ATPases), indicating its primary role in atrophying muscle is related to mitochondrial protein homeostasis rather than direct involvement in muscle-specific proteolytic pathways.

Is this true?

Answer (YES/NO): NO